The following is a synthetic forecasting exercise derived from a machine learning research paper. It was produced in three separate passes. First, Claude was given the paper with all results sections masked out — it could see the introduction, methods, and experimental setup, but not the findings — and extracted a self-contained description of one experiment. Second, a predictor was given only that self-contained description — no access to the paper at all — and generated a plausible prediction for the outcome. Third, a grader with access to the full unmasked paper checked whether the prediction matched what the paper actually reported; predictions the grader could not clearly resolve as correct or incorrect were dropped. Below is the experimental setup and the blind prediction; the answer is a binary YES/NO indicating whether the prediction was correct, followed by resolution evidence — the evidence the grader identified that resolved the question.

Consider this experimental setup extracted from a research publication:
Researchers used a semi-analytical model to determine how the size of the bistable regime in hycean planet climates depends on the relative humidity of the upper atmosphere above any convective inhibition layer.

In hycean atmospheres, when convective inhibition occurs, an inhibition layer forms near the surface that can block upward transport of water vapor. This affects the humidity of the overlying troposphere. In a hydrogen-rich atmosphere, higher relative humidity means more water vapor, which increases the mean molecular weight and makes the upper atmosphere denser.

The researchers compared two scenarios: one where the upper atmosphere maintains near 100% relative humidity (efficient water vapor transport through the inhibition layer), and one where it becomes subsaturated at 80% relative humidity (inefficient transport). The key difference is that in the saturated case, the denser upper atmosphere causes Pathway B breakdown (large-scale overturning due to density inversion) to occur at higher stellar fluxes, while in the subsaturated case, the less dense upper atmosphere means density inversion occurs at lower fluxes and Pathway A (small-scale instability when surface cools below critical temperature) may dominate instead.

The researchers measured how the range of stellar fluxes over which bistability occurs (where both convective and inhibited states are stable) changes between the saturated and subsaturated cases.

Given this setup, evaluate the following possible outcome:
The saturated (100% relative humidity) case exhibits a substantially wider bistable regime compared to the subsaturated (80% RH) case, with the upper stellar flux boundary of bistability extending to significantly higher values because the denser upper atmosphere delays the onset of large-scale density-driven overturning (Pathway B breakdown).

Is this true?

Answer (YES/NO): NO